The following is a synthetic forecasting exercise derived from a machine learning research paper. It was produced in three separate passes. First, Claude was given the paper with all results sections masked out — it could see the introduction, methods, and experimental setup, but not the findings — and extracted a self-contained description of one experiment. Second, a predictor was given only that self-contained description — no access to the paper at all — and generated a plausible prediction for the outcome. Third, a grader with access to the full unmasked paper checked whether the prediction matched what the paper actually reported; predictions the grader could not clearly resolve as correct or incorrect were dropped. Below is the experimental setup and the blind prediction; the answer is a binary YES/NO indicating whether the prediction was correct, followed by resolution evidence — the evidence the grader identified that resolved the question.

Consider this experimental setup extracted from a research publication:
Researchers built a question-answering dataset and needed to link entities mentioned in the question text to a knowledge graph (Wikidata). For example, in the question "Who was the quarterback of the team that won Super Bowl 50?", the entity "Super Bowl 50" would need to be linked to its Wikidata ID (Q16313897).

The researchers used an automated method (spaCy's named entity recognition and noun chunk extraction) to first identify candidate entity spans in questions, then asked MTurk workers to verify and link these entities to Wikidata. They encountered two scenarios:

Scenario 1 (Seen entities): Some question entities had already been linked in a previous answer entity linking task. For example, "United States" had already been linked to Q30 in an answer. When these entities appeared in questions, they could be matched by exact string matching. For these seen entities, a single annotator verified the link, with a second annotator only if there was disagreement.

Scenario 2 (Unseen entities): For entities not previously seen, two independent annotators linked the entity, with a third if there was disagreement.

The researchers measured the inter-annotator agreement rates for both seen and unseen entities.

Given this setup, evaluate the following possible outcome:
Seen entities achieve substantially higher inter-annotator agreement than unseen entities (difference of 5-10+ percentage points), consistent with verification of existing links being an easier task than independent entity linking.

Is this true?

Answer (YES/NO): YES